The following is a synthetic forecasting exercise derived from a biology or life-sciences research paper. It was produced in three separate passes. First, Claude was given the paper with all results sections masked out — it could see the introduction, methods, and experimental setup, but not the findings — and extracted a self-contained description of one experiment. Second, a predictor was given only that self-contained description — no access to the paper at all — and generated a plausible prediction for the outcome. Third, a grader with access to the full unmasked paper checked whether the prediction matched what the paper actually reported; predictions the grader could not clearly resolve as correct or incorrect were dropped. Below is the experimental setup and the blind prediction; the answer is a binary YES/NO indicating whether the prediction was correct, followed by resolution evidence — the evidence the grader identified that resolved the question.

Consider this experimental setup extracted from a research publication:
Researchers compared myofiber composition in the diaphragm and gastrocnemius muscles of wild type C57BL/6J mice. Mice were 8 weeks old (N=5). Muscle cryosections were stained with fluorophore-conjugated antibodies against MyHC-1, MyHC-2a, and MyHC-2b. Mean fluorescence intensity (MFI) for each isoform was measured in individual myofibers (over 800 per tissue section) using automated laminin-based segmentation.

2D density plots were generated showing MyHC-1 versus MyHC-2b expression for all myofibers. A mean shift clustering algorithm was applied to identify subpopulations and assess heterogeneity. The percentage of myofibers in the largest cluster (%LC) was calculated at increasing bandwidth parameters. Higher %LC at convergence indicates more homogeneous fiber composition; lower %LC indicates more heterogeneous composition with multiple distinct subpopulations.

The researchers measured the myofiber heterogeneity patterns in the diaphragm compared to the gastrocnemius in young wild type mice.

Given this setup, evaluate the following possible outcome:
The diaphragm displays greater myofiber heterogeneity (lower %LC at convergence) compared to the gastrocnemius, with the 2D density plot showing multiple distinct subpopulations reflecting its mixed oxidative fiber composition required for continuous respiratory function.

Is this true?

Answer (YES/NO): YES